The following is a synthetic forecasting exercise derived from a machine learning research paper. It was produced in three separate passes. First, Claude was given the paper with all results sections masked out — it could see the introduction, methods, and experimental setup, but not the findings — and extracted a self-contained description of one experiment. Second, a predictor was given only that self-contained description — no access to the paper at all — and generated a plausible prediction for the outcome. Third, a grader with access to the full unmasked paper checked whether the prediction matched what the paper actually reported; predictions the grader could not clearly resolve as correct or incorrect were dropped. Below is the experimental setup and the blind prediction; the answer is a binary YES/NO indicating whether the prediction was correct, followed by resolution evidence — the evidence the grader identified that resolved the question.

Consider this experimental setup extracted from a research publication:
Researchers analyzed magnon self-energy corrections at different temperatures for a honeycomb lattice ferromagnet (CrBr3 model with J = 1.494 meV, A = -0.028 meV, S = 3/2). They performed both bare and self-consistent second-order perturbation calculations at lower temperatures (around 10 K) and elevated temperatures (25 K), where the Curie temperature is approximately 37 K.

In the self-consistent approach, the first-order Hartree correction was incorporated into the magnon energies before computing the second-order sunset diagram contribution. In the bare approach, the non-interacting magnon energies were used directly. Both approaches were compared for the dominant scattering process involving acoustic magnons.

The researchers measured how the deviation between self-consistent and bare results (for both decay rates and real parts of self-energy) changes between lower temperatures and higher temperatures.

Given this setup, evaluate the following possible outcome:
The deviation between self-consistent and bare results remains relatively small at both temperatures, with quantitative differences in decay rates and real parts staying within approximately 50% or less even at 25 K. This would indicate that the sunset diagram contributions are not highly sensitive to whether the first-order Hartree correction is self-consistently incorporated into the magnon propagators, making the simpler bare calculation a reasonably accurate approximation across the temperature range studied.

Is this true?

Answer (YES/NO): NO